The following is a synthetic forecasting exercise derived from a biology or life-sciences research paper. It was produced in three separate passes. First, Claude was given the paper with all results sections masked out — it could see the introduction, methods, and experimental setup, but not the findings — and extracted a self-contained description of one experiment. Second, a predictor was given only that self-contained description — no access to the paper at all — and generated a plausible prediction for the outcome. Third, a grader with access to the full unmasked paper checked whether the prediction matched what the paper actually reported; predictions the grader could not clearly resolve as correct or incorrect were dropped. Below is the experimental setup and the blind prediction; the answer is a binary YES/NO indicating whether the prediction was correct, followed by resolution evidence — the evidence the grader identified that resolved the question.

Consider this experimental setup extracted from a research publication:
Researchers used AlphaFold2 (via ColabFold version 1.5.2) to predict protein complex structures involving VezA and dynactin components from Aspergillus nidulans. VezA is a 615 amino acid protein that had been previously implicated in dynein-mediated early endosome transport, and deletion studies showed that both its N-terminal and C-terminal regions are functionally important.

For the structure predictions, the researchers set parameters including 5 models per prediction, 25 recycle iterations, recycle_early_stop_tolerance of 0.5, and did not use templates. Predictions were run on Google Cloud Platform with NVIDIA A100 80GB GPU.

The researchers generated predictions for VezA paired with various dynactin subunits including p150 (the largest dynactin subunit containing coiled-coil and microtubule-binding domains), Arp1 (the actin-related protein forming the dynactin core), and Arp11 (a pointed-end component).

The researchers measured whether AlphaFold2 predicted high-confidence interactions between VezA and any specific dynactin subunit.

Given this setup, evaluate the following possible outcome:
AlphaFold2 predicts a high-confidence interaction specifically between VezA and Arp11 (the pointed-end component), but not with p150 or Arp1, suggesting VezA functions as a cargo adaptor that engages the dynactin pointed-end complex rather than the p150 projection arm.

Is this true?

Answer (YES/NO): NO